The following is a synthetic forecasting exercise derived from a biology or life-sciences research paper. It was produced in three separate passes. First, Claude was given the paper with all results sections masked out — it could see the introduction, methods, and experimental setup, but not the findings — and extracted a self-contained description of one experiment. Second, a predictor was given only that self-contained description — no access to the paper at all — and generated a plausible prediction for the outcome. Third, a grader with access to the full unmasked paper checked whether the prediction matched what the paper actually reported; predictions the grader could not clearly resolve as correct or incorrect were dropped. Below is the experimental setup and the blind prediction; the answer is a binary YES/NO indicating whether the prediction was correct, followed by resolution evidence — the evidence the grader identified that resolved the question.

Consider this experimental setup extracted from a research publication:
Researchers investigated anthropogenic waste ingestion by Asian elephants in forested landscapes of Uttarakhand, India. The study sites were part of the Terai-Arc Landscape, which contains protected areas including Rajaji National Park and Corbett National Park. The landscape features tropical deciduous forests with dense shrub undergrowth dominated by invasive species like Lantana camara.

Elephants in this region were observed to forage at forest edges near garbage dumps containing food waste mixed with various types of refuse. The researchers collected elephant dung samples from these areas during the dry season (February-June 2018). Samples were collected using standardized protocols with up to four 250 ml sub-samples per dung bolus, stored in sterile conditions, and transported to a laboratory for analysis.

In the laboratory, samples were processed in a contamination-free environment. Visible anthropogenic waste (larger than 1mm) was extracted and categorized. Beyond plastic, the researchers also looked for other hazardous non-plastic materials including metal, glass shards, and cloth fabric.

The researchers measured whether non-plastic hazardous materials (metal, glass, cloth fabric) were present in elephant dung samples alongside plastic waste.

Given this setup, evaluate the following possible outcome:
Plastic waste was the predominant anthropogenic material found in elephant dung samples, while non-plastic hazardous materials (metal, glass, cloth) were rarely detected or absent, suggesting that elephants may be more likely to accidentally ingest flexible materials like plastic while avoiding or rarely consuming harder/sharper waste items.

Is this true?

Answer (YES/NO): NO